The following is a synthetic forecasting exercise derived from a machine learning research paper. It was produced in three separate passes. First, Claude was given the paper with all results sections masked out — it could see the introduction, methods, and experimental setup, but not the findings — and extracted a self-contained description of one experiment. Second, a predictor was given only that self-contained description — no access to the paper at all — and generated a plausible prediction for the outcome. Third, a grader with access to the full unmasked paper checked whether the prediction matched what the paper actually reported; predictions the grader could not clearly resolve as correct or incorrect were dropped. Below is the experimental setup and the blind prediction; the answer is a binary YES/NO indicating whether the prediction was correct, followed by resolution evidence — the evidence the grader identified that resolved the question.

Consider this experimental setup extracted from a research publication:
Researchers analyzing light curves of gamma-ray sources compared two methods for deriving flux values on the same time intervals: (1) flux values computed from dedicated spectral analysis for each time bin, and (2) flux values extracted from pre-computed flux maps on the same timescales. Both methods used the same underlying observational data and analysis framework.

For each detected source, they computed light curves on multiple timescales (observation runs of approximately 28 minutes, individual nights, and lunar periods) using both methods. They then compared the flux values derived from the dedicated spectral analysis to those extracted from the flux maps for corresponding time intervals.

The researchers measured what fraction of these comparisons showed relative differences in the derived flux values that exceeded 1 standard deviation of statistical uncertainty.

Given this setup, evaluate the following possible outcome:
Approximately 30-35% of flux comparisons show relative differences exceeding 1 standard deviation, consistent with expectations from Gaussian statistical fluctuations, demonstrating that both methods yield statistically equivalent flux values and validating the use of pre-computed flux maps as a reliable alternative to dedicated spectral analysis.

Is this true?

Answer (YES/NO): NO